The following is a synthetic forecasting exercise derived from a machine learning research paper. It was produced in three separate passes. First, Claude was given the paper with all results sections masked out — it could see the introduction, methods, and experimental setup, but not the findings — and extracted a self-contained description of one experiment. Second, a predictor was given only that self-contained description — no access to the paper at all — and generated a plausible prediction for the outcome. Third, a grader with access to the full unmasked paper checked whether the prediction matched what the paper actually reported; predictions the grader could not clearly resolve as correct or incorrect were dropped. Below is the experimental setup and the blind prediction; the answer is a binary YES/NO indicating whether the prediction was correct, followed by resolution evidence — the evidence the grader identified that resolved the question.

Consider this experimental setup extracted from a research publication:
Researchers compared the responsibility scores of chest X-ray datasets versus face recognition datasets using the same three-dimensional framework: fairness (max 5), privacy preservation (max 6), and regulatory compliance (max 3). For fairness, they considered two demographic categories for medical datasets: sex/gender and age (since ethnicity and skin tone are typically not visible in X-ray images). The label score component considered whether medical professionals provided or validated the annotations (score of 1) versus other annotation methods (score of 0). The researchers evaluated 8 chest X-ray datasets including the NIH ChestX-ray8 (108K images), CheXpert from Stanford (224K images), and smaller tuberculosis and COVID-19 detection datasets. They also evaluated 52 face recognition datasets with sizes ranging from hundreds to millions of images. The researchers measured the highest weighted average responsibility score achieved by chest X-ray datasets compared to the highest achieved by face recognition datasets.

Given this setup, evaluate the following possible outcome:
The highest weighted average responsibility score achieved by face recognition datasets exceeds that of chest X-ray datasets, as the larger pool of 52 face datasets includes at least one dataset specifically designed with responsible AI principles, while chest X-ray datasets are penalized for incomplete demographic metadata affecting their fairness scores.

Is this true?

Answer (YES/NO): NO